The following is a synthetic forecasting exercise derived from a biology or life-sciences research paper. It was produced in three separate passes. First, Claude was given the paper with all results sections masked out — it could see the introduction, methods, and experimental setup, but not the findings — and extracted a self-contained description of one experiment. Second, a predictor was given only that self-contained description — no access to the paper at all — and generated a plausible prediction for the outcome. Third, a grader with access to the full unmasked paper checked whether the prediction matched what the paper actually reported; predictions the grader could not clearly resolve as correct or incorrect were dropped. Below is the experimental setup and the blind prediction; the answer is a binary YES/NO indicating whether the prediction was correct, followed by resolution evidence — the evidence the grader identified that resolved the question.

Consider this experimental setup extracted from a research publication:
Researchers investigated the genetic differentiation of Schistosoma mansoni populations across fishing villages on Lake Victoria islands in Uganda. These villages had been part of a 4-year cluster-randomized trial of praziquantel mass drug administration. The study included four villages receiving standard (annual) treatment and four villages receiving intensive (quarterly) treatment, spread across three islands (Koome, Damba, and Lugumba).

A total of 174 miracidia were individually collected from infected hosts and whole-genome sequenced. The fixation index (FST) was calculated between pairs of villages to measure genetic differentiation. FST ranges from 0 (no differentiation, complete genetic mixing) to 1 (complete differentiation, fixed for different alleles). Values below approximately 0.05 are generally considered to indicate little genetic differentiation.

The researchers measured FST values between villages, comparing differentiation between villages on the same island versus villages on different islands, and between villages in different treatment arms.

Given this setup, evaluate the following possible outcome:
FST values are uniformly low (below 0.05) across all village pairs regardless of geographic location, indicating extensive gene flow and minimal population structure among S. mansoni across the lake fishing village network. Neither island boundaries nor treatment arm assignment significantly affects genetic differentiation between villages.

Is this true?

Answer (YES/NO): YES